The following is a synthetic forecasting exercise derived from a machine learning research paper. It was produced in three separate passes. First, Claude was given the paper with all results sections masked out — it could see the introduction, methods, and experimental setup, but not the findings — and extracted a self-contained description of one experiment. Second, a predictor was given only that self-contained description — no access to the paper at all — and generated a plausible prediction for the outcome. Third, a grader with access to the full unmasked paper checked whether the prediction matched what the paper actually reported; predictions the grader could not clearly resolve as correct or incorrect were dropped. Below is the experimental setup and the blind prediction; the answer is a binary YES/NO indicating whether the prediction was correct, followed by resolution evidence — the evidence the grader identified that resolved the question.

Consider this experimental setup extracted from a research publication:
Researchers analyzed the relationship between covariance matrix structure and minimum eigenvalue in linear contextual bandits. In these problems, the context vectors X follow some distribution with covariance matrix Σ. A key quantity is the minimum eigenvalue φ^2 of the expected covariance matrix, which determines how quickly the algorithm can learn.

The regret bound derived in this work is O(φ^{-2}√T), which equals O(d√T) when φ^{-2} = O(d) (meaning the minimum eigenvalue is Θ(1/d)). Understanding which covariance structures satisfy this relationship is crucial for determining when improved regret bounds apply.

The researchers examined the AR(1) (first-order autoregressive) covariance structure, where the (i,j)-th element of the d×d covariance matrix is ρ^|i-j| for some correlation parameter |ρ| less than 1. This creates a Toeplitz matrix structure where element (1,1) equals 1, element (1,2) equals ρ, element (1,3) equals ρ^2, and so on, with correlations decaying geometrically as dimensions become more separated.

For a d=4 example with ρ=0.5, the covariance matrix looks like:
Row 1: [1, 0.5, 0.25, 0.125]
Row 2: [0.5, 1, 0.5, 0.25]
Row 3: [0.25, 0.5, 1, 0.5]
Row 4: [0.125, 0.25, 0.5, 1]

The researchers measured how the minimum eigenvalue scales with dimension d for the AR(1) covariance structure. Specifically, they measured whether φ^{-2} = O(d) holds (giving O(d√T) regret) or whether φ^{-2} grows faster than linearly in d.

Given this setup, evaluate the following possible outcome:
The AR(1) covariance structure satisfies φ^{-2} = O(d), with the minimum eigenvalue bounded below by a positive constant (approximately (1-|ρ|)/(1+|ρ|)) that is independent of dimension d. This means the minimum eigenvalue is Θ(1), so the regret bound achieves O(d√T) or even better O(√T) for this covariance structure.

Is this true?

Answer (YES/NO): NO